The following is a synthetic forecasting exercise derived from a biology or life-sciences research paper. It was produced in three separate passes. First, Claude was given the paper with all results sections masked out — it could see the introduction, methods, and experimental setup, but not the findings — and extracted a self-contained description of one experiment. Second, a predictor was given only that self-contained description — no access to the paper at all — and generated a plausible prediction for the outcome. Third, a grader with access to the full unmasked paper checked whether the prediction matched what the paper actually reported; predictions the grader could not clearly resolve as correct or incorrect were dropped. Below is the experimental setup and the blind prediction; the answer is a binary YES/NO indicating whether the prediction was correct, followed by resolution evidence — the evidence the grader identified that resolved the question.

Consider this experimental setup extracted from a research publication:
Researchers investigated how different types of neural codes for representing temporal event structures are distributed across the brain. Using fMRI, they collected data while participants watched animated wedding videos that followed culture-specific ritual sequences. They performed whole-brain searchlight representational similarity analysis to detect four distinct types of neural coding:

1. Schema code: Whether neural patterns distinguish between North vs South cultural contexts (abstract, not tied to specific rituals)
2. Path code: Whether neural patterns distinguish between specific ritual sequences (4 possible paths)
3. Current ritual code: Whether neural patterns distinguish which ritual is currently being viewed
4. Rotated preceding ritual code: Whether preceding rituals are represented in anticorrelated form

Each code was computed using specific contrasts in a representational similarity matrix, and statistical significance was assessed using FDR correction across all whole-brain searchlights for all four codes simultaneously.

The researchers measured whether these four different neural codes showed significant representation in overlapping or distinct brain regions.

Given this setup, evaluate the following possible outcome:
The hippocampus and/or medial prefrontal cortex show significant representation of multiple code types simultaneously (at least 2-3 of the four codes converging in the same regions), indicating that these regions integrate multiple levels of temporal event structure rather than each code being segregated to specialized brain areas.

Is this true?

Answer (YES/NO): NO